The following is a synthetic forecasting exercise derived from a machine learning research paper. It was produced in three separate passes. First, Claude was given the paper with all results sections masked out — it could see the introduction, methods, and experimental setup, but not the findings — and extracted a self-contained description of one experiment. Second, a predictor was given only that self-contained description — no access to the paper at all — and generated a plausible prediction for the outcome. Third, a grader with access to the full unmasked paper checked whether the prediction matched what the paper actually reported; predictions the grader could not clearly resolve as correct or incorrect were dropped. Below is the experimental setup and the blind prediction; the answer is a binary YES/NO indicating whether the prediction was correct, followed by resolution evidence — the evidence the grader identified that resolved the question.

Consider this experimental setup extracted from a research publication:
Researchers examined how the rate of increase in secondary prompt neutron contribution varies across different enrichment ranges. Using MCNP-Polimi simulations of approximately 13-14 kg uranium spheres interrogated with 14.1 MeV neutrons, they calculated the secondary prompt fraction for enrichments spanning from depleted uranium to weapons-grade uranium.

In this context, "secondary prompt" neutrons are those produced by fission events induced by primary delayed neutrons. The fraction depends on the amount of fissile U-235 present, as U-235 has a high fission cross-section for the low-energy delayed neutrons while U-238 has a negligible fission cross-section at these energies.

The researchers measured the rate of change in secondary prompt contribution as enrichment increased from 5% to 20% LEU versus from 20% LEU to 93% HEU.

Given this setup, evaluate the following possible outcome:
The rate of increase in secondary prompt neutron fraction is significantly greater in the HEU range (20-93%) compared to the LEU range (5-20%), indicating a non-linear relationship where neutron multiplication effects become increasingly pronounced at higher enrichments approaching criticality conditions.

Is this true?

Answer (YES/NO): NO